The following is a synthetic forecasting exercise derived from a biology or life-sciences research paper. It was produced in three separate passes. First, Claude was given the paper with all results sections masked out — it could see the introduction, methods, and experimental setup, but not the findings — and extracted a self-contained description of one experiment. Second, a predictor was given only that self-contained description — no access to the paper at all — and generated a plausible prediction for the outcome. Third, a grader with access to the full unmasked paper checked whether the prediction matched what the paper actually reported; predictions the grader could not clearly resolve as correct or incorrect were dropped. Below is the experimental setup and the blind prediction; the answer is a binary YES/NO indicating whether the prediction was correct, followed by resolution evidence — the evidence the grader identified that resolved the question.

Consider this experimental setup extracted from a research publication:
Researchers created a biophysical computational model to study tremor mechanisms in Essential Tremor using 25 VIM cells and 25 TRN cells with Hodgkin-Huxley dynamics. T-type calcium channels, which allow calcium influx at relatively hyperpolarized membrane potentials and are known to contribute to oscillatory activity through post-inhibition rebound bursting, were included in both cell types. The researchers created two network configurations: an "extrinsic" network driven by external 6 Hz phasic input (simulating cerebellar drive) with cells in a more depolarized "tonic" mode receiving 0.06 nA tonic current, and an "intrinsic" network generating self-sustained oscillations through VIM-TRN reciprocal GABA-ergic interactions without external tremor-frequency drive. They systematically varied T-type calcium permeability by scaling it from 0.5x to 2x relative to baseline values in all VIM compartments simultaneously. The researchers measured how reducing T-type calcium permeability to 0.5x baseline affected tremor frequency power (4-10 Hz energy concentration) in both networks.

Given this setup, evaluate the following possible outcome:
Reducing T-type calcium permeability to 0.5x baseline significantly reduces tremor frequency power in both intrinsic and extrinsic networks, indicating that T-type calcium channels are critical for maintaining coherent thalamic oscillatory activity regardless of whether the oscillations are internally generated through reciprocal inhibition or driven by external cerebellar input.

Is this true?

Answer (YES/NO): NO